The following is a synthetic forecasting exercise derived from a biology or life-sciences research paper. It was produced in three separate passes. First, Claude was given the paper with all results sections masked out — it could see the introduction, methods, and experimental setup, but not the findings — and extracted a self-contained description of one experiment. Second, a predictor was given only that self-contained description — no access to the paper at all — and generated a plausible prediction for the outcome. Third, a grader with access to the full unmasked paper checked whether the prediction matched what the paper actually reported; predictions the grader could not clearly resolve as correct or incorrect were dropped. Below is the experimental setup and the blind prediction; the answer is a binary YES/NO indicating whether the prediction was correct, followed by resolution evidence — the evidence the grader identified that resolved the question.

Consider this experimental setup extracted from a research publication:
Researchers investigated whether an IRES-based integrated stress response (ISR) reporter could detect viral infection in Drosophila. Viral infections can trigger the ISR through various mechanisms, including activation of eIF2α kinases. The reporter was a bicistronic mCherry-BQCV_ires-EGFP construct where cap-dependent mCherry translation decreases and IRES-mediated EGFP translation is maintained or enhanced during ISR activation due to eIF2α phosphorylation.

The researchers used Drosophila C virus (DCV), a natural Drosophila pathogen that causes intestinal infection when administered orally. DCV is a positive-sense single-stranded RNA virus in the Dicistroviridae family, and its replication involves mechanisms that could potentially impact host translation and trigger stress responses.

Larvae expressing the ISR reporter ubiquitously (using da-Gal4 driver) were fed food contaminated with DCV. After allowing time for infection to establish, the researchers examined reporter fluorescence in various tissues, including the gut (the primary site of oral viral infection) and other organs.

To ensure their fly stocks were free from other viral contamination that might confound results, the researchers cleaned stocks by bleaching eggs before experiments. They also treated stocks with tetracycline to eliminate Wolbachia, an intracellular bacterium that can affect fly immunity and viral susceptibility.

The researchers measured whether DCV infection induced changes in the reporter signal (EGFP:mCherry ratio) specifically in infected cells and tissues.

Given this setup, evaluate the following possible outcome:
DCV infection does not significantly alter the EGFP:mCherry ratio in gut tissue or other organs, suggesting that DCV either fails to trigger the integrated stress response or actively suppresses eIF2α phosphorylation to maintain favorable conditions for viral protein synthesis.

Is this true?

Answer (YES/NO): NO